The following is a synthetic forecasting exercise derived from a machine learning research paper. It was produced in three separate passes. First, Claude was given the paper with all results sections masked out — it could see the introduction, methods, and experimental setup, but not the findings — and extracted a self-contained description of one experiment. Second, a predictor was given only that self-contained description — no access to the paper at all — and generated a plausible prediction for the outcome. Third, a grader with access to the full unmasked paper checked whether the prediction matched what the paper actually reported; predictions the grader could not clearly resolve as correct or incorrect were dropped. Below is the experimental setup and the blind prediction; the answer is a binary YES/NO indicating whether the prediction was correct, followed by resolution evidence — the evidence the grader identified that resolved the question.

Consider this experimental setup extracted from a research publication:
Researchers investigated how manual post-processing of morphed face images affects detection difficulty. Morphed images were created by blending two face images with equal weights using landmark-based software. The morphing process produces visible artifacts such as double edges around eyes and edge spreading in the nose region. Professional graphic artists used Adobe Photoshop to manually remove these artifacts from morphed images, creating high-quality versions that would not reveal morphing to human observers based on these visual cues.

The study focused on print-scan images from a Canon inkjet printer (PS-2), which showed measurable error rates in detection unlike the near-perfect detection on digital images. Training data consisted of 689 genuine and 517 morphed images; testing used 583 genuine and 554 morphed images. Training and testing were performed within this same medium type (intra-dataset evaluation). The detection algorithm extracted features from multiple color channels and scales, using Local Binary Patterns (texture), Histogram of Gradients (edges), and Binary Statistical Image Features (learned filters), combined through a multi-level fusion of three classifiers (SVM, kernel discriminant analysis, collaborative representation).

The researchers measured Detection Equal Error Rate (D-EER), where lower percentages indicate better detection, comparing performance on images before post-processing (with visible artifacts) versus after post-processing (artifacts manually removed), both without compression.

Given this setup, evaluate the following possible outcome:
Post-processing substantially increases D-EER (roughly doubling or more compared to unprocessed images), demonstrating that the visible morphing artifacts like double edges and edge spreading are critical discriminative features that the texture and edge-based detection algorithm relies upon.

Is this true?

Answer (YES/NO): NO